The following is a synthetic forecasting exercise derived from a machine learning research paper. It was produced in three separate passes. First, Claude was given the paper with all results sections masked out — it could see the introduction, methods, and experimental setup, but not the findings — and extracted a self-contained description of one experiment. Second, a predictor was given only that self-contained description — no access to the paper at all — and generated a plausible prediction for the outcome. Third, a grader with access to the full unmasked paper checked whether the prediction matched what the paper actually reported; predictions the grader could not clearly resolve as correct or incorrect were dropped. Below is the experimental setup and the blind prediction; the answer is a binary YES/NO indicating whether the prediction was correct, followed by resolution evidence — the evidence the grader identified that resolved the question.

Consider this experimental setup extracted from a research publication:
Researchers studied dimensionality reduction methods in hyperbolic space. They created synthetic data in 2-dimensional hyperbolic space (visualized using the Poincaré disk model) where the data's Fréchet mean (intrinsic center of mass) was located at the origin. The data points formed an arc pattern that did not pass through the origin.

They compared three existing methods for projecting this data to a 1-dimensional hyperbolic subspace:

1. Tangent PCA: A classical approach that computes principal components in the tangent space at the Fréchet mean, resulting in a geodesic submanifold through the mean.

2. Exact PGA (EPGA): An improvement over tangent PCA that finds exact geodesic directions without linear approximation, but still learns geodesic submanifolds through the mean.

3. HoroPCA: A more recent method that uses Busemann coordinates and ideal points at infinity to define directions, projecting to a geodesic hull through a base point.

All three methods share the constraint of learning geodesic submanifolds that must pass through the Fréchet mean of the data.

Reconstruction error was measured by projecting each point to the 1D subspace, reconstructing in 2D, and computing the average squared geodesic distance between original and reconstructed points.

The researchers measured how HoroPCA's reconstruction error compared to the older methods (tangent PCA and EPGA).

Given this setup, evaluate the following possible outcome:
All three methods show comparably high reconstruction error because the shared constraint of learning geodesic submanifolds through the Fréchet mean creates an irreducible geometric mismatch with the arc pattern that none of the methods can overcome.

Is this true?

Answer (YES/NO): NO